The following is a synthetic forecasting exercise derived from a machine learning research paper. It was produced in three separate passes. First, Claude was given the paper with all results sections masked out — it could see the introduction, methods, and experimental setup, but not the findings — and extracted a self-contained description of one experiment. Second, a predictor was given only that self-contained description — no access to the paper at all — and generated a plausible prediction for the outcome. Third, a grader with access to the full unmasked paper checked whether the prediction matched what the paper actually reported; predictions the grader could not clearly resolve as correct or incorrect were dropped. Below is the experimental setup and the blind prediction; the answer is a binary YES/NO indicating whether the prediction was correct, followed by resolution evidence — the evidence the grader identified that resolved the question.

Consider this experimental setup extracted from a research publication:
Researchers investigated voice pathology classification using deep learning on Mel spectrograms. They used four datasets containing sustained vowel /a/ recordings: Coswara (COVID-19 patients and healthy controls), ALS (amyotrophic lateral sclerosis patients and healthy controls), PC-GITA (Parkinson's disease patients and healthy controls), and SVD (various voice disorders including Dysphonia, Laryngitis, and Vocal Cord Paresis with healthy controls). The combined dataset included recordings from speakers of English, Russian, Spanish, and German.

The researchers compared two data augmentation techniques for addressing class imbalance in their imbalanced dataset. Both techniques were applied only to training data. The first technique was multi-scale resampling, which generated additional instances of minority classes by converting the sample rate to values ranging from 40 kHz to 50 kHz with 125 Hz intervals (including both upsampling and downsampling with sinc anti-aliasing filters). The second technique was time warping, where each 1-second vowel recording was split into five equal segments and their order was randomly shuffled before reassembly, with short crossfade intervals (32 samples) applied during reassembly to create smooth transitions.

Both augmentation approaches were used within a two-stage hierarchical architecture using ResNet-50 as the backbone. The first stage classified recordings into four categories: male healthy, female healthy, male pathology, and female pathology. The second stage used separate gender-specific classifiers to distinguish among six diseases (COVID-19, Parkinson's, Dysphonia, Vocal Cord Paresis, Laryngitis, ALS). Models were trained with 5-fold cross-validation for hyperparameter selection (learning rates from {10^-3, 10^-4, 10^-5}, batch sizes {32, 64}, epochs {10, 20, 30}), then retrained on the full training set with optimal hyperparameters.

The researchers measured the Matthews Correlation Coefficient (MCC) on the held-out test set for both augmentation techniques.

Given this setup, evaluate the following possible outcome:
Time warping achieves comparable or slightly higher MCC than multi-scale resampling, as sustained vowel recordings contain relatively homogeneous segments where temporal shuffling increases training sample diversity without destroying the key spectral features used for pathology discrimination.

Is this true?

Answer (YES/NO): YES